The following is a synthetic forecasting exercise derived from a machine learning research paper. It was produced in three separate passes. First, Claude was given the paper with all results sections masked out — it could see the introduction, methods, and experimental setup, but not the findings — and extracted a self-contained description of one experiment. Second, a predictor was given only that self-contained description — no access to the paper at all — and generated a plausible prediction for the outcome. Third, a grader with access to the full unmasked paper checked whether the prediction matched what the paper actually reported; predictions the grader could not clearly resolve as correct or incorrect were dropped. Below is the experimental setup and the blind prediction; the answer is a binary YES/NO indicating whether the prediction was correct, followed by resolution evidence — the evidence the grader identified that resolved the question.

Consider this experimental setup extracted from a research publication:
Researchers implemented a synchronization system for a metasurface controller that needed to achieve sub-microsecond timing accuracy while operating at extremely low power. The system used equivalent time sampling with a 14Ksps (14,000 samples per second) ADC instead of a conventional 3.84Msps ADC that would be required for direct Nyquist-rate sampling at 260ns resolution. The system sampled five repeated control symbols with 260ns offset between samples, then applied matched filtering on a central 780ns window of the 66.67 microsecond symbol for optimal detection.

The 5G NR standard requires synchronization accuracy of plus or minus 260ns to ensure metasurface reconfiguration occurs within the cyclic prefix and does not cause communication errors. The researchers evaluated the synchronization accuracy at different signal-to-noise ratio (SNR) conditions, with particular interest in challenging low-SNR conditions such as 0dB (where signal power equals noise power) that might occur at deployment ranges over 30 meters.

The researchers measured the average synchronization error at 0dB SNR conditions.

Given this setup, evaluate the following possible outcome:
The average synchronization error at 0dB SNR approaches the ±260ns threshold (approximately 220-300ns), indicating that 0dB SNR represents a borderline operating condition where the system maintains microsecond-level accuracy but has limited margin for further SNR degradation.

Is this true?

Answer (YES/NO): YES